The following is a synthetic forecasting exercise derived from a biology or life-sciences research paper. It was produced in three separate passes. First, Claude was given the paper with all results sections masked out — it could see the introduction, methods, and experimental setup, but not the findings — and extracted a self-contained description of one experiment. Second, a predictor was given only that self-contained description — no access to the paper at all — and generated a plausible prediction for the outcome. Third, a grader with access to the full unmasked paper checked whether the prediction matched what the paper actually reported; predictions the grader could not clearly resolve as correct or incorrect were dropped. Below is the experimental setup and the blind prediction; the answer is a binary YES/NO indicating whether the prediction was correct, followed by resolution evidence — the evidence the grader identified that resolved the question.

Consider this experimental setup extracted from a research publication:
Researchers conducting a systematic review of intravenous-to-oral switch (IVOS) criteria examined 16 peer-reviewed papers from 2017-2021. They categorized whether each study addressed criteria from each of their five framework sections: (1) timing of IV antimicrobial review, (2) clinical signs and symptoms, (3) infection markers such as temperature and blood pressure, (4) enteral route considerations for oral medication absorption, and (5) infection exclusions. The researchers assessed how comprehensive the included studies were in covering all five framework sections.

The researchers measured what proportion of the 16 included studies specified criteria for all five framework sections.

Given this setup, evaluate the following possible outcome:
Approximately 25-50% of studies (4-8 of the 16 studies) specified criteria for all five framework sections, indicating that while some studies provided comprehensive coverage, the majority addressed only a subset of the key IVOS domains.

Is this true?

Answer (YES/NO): YES